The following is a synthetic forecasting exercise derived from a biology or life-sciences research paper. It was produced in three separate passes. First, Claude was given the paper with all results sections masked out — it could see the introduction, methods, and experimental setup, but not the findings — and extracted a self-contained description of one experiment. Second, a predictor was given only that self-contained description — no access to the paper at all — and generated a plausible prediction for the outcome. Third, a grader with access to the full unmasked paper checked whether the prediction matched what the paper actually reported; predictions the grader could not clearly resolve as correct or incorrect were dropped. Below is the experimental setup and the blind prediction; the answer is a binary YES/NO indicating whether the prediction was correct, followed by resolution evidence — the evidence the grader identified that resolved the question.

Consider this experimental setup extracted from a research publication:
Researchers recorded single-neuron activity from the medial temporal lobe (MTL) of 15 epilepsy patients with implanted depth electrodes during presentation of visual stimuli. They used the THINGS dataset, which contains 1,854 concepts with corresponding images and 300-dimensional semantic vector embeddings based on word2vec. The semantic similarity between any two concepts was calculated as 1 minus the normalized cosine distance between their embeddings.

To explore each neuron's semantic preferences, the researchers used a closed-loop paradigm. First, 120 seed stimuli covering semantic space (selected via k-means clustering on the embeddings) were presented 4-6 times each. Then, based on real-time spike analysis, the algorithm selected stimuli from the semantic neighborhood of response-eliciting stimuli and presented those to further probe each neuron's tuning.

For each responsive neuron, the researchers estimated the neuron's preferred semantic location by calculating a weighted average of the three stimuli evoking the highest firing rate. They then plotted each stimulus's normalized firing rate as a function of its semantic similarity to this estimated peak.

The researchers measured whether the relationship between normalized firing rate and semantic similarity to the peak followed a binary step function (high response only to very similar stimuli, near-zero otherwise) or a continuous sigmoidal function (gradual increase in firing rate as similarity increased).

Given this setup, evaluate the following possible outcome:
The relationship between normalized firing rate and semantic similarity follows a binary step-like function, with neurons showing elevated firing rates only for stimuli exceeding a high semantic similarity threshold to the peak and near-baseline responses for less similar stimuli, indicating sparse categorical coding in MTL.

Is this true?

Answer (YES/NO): NO